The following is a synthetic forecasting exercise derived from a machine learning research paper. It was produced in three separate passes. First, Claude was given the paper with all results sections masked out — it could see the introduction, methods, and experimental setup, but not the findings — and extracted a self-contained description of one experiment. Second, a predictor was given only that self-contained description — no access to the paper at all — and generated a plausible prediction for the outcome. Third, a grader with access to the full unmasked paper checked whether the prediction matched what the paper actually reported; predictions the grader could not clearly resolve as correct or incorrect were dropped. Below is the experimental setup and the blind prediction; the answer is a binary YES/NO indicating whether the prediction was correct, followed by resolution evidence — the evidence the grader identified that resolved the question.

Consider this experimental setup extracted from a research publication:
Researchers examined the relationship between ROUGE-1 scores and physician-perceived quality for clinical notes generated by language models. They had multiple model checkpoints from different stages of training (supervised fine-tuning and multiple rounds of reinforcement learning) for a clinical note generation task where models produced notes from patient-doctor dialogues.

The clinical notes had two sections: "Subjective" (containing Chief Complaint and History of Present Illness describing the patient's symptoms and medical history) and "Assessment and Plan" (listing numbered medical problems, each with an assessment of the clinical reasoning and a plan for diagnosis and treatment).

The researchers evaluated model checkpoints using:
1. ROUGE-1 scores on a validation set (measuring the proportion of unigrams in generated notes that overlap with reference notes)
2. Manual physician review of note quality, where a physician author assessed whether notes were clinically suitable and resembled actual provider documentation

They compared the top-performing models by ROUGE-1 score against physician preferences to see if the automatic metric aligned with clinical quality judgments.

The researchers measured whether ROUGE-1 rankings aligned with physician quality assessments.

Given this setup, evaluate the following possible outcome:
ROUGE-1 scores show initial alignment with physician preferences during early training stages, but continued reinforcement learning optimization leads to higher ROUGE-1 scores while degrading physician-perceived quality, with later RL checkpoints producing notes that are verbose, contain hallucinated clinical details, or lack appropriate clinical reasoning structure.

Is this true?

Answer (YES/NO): NO